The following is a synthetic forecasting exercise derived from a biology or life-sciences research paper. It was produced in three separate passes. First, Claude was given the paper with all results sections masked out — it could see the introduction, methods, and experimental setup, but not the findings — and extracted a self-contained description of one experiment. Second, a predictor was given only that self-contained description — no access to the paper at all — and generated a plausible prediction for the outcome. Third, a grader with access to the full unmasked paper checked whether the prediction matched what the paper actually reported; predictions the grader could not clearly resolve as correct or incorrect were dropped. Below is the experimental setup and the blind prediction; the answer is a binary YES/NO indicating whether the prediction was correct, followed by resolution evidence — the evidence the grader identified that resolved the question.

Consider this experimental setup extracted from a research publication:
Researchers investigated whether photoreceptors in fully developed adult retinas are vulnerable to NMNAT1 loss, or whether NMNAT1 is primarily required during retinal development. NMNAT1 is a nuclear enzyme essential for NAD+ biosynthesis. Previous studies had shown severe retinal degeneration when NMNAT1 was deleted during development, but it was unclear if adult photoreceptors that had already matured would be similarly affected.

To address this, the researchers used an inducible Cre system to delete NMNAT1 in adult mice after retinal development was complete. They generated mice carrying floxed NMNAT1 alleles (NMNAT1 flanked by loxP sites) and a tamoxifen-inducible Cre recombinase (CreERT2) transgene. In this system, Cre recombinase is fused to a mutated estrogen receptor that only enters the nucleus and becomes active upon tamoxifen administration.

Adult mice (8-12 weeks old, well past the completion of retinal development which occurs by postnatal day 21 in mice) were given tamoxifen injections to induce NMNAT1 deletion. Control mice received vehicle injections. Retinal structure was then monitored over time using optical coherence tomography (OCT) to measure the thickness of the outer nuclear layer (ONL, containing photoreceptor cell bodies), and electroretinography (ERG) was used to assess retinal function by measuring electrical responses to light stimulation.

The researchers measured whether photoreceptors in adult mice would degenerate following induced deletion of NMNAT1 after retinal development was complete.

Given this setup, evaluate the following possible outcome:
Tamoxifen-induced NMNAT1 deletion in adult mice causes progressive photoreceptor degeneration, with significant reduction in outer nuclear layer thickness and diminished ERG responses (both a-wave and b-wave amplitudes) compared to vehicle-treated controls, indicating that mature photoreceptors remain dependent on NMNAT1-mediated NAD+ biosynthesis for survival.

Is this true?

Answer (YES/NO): YES